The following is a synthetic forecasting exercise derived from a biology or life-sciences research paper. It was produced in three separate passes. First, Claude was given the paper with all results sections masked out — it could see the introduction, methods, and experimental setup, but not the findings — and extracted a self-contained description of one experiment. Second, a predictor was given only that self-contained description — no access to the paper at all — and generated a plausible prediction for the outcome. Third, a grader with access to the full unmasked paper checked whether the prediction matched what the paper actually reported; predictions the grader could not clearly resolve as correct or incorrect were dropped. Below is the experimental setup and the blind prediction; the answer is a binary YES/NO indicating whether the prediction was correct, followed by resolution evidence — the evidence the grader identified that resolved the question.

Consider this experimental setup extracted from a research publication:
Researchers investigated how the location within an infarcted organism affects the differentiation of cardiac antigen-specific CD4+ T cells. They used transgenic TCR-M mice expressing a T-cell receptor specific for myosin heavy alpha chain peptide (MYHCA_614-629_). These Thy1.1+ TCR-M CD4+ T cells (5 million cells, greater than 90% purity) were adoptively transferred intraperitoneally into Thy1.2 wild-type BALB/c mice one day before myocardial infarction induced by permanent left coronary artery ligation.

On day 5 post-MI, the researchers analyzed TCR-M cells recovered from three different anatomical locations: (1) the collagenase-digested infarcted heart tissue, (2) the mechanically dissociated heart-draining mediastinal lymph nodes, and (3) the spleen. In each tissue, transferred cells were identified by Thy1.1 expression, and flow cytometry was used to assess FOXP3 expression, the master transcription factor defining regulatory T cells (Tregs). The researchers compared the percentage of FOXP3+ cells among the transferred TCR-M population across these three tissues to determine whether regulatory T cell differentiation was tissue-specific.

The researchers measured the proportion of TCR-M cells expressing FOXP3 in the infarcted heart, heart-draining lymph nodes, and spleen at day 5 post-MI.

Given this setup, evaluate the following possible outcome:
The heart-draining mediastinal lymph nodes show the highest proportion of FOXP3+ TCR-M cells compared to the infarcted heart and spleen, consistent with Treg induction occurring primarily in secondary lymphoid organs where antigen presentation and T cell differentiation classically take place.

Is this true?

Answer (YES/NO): YES